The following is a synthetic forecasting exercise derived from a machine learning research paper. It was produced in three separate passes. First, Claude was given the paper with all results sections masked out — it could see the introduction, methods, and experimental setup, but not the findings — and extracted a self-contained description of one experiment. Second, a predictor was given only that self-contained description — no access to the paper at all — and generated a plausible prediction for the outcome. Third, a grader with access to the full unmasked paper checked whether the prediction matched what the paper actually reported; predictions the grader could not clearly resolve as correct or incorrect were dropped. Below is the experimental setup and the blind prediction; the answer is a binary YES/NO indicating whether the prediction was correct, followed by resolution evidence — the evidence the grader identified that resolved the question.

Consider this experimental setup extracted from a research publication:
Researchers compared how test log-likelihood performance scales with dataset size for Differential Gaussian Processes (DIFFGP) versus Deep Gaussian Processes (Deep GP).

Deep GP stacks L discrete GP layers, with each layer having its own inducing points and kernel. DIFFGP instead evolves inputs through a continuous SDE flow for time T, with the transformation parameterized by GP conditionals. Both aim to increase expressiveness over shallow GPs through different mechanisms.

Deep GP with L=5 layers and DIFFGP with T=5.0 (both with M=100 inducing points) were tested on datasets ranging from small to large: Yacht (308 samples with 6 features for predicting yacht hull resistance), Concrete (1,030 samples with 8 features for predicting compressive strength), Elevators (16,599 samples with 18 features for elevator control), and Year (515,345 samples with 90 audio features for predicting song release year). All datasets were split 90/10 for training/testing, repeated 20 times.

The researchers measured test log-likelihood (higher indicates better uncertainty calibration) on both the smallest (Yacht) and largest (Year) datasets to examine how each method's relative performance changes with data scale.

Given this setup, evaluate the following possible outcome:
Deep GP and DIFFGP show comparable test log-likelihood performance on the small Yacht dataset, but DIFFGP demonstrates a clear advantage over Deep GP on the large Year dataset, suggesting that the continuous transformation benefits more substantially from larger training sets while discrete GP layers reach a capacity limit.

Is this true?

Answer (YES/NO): NO